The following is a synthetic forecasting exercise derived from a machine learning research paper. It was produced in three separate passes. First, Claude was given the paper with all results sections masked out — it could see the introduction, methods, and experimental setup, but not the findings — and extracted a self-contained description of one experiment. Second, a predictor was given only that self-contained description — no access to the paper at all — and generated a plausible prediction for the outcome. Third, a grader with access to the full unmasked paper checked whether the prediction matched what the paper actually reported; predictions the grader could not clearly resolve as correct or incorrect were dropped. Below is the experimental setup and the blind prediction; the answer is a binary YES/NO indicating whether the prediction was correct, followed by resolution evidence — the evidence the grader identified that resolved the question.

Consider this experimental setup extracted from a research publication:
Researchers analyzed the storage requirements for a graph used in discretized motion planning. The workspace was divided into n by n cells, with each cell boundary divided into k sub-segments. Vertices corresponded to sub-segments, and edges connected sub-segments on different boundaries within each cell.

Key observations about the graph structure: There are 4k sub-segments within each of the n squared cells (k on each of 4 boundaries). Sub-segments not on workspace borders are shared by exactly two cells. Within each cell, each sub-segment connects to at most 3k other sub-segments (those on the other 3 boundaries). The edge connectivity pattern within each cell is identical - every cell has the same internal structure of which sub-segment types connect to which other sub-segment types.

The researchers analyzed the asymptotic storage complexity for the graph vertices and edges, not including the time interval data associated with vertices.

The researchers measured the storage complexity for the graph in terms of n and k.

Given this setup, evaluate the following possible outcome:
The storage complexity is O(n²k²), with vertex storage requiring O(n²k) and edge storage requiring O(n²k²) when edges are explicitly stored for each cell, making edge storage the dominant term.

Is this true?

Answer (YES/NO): NO